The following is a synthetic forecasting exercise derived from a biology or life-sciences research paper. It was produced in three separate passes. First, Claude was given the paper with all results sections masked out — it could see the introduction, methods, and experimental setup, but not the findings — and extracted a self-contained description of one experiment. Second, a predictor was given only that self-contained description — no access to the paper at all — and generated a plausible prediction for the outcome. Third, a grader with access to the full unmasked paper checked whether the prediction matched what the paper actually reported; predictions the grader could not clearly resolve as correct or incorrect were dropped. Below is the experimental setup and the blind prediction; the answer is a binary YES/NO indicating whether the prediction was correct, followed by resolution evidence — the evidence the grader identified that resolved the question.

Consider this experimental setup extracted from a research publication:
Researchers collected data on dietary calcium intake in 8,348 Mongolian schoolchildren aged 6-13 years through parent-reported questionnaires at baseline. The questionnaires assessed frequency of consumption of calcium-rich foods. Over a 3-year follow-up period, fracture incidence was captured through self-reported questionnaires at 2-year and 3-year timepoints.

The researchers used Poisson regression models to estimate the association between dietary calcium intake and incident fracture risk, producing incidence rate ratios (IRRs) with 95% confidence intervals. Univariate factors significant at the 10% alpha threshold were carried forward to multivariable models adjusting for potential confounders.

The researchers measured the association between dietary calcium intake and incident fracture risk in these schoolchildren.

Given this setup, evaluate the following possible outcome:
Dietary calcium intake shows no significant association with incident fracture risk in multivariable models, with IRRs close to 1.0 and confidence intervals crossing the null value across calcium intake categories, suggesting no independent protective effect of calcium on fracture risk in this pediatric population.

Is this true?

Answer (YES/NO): YES